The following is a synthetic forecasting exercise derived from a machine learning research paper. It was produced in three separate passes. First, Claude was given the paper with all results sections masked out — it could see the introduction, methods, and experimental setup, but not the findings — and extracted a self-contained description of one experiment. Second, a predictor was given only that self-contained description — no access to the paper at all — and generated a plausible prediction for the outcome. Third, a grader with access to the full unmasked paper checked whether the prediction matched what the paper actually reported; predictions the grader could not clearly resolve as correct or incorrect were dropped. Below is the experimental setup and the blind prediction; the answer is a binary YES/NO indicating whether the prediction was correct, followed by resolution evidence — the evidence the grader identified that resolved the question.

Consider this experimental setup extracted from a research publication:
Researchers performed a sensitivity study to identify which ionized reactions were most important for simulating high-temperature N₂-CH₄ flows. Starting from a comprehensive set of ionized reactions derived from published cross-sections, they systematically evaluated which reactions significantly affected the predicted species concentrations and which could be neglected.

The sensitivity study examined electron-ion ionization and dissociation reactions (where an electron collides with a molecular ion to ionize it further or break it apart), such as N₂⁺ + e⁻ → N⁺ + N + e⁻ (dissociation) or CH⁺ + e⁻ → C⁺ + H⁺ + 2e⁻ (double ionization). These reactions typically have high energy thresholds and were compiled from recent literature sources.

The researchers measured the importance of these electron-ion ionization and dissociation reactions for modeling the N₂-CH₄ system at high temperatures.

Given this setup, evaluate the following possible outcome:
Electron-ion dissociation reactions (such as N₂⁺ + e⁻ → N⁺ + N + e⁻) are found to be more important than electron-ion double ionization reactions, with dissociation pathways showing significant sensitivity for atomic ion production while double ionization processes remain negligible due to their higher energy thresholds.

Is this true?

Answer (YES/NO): NO